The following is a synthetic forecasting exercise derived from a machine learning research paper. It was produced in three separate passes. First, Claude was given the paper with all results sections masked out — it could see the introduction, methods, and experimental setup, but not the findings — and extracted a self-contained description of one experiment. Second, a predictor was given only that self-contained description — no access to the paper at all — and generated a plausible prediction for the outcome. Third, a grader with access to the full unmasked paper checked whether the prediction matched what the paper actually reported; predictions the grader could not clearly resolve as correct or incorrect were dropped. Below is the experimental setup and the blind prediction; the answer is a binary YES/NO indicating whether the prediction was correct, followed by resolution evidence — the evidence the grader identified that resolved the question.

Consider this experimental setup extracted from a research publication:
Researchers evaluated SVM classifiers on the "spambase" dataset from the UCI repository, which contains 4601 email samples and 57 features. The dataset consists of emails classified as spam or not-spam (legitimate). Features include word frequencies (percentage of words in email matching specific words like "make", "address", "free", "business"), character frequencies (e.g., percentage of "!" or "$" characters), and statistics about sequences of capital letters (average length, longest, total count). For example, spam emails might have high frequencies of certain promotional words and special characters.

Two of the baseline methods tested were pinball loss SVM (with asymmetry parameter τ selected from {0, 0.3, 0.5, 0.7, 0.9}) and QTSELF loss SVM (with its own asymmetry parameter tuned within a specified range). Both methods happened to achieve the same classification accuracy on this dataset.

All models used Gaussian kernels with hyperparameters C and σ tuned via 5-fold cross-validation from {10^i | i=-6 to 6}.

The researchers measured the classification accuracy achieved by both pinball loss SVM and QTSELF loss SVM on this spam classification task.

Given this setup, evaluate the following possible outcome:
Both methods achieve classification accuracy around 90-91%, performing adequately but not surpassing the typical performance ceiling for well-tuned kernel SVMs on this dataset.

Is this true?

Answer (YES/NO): NO